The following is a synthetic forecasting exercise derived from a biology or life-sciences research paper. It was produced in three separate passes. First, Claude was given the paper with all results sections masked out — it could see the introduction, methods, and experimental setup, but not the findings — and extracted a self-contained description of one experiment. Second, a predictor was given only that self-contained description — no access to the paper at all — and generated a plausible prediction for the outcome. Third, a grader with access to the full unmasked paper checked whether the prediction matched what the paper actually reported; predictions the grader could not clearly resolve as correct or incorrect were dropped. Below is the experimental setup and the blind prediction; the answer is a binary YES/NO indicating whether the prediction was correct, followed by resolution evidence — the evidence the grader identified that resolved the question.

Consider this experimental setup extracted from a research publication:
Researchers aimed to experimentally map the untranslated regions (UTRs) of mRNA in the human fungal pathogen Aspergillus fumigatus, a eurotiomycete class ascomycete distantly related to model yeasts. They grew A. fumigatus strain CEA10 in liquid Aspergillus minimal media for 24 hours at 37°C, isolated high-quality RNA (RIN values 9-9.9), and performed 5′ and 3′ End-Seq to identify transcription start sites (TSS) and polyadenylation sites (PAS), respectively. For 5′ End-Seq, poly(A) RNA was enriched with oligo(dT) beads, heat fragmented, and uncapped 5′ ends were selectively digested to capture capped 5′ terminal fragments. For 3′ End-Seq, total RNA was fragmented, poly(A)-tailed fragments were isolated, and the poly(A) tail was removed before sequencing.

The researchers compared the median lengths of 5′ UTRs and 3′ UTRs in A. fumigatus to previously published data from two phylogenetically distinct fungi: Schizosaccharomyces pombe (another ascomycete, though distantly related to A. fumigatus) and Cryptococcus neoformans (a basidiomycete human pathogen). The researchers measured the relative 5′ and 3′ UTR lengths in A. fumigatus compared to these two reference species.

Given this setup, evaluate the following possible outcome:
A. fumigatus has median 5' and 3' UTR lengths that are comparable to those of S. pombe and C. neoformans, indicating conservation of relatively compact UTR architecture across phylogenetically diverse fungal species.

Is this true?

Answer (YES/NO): NO